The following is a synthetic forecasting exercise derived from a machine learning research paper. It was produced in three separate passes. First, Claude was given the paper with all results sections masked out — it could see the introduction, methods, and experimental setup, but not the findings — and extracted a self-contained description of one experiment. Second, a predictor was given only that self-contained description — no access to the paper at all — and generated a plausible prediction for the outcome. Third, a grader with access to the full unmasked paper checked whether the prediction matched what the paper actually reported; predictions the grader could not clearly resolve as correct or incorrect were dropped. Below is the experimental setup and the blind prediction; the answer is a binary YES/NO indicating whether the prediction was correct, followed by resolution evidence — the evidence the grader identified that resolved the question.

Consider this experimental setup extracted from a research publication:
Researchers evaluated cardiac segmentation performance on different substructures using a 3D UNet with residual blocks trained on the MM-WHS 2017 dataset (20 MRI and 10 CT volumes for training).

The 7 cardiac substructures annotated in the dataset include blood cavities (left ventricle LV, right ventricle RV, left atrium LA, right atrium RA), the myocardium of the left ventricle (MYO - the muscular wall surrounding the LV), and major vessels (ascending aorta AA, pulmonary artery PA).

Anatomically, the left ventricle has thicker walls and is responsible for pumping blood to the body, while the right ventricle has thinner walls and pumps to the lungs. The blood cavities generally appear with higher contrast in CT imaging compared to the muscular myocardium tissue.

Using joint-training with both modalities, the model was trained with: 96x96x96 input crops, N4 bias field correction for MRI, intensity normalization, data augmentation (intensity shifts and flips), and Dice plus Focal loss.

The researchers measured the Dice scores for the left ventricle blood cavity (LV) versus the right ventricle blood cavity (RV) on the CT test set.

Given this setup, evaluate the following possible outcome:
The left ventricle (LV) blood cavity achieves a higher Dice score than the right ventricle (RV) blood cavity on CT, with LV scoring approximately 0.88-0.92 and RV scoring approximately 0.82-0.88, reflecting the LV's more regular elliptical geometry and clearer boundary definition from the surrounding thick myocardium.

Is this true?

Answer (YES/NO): YES